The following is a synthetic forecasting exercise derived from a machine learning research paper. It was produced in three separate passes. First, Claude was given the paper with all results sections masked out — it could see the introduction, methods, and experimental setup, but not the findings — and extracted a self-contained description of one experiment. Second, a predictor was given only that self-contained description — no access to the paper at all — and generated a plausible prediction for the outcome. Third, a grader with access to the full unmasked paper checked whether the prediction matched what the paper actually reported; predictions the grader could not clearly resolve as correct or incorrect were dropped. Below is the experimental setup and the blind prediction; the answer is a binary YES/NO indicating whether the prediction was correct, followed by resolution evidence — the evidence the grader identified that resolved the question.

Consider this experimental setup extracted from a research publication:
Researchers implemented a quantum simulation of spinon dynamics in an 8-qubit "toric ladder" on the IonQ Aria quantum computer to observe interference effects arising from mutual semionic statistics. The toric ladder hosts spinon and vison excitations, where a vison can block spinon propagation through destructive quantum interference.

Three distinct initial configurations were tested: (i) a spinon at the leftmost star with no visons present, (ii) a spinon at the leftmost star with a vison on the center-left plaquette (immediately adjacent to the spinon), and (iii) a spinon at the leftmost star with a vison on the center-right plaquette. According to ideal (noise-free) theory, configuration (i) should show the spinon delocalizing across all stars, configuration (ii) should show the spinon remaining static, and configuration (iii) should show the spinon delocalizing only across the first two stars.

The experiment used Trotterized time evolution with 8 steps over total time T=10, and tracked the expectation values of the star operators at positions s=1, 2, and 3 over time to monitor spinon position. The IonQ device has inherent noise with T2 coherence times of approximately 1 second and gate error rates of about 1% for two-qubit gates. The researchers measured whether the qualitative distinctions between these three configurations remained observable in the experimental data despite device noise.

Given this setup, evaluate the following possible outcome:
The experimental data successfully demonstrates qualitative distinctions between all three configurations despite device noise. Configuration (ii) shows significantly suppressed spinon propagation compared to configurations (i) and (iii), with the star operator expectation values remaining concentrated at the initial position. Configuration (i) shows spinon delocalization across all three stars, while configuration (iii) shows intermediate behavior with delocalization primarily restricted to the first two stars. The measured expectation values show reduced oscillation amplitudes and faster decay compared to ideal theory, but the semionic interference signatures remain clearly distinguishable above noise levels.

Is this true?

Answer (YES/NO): YES